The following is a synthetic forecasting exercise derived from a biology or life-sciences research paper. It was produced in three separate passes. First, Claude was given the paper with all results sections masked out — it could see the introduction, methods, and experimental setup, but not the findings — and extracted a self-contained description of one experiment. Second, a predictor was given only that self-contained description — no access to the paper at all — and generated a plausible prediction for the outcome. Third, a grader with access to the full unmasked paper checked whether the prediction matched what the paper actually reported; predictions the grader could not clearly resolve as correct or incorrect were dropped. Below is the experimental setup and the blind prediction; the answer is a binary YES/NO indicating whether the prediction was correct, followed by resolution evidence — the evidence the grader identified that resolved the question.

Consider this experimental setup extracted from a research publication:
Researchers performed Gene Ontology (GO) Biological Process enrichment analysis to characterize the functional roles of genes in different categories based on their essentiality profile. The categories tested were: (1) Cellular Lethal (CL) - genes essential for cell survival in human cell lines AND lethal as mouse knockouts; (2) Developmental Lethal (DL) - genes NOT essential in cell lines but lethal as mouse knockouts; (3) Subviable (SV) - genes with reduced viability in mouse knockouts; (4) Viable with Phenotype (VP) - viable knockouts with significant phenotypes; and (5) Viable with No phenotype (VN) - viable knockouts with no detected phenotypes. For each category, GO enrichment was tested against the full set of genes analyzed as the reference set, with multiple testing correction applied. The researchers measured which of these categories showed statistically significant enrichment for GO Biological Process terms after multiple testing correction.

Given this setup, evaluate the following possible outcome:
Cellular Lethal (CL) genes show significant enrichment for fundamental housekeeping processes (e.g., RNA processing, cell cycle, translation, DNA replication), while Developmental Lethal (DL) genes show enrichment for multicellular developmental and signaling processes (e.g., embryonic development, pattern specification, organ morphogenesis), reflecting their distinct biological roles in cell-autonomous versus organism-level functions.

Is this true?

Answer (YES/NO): YES